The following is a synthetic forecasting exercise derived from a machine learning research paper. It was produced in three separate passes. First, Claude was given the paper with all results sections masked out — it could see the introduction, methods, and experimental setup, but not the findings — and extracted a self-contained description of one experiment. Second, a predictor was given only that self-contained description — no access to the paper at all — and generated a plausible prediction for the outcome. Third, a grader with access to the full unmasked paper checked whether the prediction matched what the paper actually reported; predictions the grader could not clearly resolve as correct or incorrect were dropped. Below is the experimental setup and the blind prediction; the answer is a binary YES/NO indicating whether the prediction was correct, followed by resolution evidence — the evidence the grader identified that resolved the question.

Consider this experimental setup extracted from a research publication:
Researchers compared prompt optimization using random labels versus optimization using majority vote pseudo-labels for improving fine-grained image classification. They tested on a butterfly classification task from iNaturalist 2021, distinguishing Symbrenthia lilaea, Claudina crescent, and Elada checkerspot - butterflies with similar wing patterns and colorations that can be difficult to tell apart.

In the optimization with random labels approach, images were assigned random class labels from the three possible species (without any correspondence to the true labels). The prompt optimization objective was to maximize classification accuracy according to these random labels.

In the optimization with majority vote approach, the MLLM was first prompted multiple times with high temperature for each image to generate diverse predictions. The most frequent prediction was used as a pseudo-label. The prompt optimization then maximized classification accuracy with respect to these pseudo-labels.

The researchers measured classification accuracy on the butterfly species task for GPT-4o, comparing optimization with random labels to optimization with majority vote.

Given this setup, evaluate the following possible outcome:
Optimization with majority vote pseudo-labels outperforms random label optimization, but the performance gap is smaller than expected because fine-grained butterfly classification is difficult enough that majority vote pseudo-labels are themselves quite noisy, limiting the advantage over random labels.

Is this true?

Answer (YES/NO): NO